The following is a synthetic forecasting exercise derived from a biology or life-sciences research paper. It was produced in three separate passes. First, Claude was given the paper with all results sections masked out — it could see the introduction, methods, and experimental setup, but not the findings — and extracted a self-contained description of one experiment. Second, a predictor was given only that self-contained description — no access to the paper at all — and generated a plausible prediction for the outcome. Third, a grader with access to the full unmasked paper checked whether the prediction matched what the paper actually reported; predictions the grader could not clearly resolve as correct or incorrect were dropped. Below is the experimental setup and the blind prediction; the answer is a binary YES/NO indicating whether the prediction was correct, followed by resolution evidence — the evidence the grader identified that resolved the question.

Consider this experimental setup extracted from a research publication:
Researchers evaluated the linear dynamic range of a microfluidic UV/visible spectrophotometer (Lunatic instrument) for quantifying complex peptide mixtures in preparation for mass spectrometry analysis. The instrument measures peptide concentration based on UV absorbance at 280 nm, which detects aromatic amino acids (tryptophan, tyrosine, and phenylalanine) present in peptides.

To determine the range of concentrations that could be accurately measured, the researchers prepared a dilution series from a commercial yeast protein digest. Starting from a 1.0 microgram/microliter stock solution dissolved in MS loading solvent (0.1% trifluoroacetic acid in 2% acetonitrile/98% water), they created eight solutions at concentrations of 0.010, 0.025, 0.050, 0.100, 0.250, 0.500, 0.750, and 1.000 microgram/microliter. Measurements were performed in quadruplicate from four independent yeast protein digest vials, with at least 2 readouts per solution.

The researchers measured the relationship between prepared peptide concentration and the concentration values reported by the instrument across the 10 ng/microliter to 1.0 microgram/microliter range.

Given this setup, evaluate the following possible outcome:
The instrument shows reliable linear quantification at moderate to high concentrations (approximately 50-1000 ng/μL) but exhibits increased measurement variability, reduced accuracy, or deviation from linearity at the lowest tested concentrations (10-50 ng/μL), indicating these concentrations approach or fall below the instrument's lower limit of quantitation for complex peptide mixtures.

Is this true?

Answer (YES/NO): YES